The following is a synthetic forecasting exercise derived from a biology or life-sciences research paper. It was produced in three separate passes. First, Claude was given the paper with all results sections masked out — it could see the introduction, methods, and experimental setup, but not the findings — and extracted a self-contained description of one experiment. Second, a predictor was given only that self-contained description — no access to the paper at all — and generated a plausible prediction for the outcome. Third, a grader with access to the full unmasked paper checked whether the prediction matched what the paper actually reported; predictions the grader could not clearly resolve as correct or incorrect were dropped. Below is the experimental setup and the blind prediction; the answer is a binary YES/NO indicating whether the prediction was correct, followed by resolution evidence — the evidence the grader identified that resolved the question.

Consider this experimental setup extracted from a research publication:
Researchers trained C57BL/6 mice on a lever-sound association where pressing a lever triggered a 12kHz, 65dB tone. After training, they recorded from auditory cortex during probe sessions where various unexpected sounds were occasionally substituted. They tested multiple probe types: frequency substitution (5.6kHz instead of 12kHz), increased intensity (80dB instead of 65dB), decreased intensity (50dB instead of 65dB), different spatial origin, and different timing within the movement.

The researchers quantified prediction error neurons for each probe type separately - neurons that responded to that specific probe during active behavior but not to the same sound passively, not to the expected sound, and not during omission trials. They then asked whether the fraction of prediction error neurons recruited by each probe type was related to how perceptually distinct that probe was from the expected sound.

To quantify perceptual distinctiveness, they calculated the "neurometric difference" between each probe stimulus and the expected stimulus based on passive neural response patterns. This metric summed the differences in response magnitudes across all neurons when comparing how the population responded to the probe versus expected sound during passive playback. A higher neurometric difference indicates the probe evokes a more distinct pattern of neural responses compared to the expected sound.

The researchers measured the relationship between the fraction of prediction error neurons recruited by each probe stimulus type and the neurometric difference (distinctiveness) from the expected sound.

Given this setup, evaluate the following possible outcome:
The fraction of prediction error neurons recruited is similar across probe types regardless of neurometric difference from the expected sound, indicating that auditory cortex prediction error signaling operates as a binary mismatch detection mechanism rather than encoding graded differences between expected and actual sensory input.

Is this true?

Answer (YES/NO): NO